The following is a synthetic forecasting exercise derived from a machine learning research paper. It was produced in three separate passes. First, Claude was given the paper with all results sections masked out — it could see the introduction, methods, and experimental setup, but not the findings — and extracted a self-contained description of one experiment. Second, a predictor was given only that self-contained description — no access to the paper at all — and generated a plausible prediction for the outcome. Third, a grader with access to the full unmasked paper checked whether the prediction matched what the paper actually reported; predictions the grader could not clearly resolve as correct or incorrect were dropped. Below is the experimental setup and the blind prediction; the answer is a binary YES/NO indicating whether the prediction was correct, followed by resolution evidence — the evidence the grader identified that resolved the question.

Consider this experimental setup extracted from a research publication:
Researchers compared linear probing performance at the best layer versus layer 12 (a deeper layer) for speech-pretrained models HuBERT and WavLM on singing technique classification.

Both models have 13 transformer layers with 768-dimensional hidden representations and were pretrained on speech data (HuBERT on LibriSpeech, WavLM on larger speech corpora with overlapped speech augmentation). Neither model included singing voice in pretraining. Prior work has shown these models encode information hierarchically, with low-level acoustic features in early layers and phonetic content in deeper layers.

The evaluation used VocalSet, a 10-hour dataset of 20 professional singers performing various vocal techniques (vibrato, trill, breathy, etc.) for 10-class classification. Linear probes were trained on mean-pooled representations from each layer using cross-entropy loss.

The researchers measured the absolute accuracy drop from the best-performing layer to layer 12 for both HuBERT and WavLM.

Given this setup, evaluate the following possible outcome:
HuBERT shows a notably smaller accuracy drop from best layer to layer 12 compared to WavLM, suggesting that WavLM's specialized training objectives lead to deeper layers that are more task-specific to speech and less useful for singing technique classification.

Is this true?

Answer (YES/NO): YES